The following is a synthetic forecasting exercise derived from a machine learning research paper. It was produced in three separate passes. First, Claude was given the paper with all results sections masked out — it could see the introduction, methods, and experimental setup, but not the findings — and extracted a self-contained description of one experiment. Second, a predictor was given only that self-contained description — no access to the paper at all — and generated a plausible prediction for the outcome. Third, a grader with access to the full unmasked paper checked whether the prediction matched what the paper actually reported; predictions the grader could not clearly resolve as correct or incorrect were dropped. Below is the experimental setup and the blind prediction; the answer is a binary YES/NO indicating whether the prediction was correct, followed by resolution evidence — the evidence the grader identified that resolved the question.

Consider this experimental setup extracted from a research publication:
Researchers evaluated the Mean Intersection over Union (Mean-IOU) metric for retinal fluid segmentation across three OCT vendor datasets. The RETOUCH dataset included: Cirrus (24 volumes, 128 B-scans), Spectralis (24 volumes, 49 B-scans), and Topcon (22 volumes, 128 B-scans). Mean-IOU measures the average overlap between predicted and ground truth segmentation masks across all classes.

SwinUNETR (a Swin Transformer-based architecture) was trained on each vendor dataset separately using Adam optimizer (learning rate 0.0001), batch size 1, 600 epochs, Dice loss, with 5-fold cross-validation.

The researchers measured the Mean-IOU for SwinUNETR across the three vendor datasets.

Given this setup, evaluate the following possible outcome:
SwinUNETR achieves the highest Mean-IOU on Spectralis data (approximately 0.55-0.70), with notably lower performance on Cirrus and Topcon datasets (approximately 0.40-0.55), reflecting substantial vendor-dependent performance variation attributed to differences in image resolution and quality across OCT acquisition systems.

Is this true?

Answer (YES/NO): YES